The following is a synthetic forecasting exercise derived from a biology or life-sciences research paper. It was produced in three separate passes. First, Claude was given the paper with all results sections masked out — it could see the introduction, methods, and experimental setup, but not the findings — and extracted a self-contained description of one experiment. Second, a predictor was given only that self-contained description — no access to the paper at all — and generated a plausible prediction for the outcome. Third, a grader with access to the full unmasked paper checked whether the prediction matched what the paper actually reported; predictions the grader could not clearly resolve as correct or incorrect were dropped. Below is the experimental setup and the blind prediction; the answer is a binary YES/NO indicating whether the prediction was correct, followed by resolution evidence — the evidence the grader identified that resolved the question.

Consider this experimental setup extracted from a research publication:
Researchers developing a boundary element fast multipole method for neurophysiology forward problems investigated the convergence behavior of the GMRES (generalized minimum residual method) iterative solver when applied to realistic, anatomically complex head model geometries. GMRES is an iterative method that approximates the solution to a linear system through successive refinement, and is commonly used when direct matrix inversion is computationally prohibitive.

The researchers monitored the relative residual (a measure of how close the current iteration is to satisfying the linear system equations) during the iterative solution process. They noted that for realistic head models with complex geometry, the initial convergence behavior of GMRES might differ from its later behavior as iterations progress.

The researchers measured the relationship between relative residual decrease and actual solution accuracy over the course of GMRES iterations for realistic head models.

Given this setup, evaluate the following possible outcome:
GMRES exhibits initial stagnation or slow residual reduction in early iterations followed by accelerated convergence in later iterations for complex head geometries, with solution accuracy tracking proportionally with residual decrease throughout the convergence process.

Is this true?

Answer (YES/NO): NO